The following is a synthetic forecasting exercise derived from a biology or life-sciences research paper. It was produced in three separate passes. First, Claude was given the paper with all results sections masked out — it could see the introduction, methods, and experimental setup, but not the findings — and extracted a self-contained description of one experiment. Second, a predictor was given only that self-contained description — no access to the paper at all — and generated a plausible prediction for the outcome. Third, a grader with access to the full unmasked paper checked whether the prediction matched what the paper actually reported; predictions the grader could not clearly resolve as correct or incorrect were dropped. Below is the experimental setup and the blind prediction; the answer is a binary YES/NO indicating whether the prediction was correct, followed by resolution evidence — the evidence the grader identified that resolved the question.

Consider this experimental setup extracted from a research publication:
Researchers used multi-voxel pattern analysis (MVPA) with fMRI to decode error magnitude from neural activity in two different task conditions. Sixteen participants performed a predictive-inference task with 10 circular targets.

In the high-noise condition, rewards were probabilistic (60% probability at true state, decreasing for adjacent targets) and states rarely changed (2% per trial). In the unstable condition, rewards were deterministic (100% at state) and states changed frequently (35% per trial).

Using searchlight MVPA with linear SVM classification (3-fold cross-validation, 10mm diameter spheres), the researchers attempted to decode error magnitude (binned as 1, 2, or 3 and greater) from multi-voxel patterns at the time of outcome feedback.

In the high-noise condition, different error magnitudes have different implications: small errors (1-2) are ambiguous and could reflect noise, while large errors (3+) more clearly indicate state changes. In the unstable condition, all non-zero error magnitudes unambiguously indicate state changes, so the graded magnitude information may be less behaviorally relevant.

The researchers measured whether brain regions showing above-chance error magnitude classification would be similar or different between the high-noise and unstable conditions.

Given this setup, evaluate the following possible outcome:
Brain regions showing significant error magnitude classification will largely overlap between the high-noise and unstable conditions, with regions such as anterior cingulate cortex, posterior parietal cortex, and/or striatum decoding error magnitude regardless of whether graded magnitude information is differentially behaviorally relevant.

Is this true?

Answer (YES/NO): NO